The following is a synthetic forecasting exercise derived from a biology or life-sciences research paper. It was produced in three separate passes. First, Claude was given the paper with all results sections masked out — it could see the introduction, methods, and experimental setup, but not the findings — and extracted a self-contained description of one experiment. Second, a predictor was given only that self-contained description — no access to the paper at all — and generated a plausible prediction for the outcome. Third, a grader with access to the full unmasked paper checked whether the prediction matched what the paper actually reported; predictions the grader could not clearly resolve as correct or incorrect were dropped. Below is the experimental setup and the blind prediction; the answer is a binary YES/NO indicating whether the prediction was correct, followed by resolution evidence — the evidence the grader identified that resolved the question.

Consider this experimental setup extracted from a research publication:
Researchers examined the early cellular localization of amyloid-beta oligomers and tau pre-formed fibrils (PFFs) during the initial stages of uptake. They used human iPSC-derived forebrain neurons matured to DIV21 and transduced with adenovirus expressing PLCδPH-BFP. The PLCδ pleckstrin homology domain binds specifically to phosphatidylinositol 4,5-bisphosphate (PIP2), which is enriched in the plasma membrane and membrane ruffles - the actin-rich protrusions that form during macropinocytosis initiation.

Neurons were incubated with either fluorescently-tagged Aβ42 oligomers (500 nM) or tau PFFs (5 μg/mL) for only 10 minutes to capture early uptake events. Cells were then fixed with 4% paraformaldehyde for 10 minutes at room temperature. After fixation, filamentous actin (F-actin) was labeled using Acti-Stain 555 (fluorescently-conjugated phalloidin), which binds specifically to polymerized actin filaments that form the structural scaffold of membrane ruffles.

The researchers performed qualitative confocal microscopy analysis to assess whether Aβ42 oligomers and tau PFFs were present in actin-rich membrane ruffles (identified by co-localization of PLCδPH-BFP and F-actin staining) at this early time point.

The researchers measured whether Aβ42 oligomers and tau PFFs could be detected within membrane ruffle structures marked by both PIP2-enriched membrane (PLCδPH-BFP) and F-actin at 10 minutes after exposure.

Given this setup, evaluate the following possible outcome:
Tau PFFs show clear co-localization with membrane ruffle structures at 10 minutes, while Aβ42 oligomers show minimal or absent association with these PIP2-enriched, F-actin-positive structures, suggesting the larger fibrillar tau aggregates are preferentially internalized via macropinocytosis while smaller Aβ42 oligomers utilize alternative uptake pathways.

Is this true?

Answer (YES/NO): NO